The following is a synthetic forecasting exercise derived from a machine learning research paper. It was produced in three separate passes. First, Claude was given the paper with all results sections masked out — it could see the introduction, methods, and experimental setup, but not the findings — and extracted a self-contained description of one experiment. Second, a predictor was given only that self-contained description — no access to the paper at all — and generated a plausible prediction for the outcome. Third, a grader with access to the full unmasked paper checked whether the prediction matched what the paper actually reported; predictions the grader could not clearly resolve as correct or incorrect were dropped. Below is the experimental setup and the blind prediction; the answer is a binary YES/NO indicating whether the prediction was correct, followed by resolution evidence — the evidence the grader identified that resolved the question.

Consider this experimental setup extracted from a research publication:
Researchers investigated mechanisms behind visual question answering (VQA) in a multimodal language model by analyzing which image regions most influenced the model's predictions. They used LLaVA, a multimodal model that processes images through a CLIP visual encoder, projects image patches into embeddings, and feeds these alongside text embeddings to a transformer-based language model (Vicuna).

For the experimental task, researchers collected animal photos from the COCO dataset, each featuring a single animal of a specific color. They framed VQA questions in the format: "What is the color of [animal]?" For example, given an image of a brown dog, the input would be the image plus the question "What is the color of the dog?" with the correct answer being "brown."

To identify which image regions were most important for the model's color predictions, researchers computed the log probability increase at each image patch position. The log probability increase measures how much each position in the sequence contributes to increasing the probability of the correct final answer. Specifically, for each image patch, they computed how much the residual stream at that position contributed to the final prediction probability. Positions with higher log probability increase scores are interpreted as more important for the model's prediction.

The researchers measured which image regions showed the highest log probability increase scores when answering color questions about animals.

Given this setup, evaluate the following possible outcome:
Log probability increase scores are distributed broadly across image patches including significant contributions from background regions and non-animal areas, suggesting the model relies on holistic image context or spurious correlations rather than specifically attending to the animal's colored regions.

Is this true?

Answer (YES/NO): NO